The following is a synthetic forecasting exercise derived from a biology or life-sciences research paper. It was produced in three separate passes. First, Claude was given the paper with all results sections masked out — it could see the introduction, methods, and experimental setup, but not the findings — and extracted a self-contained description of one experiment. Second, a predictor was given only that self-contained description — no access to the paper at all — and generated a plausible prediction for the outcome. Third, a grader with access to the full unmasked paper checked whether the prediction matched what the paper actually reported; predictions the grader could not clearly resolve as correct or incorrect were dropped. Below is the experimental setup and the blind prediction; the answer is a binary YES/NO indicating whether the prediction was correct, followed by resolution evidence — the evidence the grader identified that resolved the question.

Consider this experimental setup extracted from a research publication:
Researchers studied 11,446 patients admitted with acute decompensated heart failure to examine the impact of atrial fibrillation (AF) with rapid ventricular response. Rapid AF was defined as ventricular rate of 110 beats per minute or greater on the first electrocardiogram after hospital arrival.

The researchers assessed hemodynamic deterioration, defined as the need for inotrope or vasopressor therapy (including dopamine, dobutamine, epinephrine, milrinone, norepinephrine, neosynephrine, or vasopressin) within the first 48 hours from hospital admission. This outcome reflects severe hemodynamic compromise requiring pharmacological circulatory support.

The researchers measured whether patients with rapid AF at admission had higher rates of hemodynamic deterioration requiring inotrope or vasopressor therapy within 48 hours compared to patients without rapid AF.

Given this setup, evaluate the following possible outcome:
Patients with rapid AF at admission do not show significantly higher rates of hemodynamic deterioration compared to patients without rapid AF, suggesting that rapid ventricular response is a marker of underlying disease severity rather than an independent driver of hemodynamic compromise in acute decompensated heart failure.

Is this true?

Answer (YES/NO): NO